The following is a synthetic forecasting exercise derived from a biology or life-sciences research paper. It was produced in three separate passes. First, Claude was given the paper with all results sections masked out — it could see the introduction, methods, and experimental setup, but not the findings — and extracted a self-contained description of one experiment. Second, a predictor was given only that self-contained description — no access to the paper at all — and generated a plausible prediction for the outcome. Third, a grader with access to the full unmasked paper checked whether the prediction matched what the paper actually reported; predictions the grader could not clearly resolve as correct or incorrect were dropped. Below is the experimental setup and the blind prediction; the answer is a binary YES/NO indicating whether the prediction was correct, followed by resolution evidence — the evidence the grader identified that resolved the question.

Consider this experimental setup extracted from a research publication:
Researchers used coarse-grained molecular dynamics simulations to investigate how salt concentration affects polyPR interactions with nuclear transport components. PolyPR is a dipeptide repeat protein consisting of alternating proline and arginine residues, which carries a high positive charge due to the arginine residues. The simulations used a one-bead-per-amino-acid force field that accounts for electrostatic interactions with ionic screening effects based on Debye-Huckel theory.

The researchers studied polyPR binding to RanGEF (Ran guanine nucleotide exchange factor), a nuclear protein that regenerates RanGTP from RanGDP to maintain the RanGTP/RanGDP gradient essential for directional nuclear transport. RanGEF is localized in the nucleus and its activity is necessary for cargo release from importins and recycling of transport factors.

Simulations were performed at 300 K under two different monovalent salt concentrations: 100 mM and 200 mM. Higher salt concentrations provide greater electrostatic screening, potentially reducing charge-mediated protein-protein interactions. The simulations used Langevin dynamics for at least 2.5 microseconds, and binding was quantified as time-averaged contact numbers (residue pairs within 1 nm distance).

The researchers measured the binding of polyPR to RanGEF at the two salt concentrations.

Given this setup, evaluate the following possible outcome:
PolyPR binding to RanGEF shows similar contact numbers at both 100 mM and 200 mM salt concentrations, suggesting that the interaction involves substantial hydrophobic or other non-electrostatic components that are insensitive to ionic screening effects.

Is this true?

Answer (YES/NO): NO